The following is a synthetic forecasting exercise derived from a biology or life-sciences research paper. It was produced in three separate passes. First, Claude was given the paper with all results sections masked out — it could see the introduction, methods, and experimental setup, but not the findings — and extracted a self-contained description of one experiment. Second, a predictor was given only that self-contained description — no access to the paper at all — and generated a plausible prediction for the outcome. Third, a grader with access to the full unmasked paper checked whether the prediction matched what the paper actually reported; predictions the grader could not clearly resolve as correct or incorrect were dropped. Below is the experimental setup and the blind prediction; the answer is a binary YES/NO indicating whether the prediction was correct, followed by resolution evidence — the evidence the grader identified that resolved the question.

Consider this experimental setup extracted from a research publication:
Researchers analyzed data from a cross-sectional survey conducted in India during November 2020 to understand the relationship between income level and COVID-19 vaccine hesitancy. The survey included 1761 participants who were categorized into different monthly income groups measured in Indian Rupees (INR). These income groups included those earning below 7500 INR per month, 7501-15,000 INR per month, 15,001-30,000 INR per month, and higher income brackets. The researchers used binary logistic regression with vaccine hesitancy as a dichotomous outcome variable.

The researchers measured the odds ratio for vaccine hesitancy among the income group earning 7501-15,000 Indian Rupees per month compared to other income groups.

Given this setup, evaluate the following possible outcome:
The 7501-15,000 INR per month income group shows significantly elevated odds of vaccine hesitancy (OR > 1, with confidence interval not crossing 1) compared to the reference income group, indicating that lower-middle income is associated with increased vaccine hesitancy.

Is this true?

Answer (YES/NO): NO